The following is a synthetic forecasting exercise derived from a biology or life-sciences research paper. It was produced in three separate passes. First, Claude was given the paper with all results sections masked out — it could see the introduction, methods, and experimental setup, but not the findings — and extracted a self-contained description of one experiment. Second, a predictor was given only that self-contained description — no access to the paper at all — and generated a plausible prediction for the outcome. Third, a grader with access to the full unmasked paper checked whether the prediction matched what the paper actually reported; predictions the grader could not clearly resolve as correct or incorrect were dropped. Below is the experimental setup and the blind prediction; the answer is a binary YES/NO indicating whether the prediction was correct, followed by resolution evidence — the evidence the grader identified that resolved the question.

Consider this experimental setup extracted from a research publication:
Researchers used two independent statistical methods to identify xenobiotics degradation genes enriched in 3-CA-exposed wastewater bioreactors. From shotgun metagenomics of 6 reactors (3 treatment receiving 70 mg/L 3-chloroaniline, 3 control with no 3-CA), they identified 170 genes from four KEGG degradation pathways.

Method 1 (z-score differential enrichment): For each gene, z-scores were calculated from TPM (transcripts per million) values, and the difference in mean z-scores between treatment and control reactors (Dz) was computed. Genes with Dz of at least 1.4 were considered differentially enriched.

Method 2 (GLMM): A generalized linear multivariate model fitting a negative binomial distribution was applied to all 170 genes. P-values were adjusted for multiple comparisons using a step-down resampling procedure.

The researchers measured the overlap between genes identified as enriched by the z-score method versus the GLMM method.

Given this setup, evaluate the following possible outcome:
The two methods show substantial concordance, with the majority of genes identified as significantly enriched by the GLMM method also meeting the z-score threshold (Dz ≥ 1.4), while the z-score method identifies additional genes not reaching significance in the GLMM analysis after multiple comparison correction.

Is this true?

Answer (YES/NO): YES